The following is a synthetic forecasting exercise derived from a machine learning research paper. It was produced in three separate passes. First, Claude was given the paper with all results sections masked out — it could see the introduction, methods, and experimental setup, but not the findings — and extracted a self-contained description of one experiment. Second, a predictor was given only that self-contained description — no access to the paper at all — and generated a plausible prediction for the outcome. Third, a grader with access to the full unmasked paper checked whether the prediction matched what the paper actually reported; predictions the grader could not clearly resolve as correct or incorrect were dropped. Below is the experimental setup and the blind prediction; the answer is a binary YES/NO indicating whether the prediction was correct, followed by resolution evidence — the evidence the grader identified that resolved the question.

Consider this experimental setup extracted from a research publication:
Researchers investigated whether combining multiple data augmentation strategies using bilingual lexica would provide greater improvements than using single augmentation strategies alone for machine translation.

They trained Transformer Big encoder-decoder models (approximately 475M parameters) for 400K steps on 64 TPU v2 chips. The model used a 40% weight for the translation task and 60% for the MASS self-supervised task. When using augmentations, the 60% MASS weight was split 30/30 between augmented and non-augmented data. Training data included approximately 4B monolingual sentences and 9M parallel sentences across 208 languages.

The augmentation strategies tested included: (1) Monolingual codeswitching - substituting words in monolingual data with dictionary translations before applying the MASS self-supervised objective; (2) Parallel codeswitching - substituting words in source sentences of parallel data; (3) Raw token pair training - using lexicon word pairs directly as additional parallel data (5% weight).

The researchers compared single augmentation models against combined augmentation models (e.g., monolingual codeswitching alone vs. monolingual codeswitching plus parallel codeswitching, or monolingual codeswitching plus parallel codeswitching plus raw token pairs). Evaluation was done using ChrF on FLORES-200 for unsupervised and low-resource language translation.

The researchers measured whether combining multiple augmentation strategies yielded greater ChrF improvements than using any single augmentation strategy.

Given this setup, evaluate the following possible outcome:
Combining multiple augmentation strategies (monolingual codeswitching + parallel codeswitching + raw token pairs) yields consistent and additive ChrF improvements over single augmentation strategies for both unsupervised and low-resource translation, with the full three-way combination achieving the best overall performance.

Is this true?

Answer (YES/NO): NO